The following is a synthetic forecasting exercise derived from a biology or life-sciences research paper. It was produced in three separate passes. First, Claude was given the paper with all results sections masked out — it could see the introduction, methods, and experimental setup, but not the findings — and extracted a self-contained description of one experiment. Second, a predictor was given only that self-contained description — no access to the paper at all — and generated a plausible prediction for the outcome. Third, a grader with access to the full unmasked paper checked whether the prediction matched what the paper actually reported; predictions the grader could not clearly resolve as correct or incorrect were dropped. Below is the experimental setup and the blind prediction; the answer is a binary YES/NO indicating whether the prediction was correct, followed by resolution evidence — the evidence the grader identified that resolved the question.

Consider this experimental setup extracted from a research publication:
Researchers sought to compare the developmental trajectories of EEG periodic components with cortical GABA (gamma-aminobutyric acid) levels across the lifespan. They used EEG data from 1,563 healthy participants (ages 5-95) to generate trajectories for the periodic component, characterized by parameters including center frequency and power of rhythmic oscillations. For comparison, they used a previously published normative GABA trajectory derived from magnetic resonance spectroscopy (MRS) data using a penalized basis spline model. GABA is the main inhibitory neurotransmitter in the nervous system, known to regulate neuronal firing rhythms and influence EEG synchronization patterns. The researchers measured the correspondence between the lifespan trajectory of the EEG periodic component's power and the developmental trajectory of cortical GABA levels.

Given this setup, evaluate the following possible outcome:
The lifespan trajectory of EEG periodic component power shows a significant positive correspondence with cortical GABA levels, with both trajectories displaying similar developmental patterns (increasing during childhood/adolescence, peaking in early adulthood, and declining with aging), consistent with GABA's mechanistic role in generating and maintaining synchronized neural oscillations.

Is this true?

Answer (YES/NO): YES